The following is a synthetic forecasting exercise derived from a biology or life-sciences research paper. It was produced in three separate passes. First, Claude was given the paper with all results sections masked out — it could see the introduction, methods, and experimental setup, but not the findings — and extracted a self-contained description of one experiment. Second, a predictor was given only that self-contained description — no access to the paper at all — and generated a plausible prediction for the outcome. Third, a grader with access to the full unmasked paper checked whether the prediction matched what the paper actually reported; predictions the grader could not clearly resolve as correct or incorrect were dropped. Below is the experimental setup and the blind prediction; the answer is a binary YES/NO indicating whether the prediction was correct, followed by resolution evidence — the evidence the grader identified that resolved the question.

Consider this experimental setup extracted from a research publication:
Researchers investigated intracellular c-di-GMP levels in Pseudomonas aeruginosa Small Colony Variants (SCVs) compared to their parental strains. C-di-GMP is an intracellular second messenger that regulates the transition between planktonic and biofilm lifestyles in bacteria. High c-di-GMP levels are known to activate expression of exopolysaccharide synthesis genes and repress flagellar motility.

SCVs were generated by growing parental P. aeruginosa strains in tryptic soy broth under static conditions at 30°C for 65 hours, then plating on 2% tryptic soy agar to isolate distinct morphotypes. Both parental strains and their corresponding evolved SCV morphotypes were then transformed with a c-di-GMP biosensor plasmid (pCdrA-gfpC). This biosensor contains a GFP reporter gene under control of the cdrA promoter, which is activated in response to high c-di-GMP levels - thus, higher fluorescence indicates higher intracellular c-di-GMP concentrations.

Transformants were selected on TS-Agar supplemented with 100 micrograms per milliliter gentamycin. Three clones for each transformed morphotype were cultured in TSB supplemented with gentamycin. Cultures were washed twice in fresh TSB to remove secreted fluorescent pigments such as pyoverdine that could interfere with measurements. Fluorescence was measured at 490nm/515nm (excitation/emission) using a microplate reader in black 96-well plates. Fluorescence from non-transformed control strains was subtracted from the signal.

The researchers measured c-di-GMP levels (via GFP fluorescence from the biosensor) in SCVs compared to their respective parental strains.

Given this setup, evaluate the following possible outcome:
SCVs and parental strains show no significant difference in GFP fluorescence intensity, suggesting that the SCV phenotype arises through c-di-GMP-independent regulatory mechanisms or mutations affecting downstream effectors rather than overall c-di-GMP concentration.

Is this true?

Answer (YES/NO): NO